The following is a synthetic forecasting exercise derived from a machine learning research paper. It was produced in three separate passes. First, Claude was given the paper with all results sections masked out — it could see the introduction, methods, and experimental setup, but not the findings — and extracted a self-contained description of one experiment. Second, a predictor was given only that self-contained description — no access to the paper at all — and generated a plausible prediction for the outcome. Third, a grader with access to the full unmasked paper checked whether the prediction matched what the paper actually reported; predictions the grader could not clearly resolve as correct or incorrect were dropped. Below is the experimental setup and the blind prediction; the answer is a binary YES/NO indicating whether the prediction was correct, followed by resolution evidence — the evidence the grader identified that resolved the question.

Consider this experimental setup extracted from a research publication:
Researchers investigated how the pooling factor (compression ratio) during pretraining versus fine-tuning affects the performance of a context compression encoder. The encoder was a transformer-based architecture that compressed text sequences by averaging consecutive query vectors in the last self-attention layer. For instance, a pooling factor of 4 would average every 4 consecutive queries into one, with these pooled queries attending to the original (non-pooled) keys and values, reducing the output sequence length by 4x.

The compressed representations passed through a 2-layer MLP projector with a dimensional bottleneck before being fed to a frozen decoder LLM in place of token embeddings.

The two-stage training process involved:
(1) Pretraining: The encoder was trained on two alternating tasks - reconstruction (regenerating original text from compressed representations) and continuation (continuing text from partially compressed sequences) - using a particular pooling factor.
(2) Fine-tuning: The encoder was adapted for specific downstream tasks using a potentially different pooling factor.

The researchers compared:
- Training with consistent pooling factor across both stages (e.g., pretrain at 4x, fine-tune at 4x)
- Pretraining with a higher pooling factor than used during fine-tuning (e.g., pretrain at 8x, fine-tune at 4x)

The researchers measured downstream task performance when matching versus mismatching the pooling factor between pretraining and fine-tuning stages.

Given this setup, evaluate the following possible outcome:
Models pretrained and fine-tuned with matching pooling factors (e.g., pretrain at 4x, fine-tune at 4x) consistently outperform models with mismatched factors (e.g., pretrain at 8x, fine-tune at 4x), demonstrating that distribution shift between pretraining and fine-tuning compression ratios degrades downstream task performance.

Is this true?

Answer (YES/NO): NO